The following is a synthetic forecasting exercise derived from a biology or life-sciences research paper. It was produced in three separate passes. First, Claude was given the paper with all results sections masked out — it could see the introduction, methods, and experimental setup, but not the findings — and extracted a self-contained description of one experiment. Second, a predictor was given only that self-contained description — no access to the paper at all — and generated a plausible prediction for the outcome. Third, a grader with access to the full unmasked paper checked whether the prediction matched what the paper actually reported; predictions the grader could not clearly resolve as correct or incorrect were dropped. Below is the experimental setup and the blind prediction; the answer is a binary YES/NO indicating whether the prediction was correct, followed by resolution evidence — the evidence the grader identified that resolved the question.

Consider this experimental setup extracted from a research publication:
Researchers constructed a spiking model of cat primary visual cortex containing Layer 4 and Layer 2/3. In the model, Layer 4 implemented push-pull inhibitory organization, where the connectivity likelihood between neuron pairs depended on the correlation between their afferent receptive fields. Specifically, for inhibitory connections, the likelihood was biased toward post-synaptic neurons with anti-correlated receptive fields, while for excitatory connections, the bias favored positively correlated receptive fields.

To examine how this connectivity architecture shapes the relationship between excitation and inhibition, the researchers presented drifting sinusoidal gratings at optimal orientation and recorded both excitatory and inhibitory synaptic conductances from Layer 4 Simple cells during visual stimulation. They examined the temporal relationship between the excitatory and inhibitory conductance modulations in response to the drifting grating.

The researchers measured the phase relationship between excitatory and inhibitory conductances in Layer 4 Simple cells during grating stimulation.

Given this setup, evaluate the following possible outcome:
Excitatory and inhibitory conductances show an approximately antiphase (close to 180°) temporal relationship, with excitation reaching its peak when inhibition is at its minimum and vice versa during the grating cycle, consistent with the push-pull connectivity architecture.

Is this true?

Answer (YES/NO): YES